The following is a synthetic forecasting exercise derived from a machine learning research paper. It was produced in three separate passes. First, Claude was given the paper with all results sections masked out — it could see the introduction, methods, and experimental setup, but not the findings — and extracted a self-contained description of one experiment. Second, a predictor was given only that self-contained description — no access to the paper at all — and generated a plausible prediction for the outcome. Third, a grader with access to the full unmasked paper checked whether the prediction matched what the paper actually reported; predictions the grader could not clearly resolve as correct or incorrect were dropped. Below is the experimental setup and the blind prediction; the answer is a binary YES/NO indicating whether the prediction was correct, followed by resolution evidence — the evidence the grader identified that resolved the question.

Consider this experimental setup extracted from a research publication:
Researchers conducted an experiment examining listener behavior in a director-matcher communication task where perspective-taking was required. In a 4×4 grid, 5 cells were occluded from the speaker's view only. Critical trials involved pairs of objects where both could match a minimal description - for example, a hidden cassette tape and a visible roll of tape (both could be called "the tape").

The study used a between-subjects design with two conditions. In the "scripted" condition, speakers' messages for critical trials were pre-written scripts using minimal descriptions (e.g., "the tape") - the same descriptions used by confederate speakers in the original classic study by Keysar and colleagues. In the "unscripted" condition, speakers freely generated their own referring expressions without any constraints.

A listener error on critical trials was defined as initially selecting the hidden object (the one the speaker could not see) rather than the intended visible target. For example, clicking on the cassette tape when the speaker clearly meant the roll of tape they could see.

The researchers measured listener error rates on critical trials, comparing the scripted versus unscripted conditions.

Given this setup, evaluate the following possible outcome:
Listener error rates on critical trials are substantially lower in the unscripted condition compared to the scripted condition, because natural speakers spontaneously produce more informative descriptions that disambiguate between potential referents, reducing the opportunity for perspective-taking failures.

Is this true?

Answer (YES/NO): YES